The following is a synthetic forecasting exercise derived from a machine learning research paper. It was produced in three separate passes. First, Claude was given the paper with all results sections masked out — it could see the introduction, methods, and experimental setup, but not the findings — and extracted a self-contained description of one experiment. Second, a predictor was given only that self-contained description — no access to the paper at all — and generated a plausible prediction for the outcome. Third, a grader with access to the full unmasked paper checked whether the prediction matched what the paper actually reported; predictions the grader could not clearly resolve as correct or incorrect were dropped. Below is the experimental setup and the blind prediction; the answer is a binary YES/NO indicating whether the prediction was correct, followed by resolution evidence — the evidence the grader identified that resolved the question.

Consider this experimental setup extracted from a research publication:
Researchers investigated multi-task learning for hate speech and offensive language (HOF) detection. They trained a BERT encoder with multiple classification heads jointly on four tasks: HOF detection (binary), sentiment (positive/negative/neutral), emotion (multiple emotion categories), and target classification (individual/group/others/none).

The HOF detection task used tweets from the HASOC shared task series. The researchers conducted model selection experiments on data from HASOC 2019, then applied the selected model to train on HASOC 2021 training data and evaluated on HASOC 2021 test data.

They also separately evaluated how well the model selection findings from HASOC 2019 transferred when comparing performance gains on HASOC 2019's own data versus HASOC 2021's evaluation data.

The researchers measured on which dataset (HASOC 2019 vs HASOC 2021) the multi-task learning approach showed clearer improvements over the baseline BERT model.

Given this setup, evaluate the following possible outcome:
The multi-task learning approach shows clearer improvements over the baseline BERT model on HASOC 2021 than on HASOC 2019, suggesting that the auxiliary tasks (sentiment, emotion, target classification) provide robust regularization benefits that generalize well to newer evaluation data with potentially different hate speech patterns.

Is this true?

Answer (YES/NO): NO